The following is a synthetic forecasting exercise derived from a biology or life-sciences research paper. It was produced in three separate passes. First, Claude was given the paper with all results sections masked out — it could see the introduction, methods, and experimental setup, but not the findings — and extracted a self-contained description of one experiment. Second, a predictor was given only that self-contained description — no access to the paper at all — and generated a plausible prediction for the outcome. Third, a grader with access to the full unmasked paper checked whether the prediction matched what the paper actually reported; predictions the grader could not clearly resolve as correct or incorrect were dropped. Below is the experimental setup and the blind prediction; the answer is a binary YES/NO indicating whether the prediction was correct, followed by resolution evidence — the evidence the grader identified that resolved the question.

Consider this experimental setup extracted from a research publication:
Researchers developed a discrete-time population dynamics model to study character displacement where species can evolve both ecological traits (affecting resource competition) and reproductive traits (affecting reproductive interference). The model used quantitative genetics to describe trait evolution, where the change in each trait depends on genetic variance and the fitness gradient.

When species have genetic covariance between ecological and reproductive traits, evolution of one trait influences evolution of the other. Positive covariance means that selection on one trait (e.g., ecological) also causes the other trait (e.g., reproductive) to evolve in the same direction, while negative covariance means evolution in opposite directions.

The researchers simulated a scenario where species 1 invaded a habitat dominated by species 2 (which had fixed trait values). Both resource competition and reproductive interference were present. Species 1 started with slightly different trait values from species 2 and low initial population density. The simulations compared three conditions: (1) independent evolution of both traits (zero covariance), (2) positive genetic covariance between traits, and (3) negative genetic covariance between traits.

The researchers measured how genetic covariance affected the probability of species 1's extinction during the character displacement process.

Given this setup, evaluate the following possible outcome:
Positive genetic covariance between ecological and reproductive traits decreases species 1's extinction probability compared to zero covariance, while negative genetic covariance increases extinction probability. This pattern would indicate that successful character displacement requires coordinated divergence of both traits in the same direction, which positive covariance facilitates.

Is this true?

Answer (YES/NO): YES